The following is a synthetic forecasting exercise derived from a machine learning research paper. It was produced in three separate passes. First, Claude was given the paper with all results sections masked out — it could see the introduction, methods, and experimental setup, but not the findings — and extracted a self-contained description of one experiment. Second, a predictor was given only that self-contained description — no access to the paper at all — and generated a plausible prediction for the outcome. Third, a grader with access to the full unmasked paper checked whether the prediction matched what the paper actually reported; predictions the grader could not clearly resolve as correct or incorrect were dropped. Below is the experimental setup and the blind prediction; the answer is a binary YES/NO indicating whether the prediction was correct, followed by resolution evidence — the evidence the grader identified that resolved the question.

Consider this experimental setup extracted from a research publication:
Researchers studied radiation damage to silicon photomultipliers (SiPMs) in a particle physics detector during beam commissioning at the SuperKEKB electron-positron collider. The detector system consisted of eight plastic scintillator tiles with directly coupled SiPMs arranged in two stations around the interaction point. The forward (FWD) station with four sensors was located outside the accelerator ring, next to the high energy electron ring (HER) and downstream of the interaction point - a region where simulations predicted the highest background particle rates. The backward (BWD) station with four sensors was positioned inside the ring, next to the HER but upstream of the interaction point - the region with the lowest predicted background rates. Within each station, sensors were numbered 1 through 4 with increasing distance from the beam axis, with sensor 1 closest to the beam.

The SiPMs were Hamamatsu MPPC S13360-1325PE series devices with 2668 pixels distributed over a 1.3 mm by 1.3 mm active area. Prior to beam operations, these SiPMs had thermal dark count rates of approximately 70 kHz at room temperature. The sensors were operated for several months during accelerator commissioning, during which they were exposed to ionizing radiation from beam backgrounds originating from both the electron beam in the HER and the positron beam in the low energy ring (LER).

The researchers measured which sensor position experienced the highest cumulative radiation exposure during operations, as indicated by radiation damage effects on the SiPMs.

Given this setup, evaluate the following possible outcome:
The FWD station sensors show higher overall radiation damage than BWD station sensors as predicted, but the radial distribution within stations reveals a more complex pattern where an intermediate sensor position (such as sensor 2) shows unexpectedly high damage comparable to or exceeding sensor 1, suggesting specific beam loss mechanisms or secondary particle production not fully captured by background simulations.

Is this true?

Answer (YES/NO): NO